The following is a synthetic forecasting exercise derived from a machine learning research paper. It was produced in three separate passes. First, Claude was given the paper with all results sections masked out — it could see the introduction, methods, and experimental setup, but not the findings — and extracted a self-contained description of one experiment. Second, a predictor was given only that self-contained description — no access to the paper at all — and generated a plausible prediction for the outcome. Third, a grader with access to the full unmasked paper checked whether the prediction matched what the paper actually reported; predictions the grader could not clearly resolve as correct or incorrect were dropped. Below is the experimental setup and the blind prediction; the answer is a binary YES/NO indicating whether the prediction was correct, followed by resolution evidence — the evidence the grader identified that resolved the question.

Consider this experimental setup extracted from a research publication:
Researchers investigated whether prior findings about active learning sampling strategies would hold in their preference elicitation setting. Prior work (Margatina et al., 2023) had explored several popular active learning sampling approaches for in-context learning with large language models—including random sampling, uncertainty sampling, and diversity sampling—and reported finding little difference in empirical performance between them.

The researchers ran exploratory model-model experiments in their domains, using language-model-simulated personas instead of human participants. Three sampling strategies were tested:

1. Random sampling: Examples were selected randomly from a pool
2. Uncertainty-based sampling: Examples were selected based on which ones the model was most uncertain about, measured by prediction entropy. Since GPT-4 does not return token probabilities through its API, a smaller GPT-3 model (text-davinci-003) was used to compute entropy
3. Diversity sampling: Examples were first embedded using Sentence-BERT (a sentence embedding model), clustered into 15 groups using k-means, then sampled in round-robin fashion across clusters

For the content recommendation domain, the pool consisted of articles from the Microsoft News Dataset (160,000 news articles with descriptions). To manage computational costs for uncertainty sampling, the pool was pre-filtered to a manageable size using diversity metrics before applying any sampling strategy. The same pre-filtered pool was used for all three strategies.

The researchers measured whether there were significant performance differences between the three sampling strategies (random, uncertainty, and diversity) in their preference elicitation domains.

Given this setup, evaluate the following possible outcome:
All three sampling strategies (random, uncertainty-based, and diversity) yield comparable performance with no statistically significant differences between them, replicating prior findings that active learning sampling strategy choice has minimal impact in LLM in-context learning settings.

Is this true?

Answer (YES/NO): YES